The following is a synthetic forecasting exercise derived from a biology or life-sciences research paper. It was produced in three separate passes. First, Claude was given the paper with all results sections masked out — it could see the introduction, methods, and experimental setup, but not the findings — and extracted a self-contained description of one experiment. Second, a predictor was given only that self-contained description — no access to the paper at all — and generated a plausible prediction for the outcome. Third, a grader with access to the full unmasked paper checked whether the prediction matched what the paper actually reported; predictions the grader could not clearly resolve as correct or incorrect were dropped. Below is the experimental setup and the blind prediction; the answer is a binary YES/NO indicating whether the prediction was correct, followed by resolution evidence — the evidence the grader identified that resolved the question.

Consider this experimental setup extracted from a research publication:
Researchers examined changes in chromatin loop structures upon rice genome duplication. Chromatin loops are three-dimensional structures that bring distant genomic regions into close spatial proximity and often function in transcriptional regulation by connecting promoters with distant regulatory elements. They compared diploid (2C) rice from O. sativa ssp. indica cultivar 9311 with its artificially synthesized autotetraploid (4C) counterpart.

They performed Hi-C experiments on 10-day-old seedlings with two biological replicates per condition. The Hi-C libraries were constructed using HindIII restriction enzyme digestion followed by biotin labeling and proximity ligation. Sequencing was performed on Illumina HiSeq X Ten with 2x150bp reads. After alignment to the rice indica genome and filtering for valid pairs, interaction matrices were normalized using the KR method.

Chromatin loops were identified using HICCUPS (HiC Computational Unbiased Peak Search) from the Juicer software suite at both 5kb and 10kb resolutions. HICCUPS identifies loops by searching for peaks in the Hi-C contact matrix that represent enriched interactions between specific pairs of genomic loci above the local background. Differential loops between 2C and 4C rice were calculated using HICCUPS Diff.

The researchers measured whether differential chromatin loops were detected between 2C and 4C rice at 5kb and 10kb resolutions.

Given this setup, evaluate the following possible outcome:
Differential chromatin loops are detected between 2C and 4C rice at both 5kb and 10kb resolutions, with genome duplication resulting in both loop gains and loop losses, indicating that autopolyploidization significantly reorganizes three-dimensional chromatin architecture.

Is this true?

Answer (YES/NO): NO